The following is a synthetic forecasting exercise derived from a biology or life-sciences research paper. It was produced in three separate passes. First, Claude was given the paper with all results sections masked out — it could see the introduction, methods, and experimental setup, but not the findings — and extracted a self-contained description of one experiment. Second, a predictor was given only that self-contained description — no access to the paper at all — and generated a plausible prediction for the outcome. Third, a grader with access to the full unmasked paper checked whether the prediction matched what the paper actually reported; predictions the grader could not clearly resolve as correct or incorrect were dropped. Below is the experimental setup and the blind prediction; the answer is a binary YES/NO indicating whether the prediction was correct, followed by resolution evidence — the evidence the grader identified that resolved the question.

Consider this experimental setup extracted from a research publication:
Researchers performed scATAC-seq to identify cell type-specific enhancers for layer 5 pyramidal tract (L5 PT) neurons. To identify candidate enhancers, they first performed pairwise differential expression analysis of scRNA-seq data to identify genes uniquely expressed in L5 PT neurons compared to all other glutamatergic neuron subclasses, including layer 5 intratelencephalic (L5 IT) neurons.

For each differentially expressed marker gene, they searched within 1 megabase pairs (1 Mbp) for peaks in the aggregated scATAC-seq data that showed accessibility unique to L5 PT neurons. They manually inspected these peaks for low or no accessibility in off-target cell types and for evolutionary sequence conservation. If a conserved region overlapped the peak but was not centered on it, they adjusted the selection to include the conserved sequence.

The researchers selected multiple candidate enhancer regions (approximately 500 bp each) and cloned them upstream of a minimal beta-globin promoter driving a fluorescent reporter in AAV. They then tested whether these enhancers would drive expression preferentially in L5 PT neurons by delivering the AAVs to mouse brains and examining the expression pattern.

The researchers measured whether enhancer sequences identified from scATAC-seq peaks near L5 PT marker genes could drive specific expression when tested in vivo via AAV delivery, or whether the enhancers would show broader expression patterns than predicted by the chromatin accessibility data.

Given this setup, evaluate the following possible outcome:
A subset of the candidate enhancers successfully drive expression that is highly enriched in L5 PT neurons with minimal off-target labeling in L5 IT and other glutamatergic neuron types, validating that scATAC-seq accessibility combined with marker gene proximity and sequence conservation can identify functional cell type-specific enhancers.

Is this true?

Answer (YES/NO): YES